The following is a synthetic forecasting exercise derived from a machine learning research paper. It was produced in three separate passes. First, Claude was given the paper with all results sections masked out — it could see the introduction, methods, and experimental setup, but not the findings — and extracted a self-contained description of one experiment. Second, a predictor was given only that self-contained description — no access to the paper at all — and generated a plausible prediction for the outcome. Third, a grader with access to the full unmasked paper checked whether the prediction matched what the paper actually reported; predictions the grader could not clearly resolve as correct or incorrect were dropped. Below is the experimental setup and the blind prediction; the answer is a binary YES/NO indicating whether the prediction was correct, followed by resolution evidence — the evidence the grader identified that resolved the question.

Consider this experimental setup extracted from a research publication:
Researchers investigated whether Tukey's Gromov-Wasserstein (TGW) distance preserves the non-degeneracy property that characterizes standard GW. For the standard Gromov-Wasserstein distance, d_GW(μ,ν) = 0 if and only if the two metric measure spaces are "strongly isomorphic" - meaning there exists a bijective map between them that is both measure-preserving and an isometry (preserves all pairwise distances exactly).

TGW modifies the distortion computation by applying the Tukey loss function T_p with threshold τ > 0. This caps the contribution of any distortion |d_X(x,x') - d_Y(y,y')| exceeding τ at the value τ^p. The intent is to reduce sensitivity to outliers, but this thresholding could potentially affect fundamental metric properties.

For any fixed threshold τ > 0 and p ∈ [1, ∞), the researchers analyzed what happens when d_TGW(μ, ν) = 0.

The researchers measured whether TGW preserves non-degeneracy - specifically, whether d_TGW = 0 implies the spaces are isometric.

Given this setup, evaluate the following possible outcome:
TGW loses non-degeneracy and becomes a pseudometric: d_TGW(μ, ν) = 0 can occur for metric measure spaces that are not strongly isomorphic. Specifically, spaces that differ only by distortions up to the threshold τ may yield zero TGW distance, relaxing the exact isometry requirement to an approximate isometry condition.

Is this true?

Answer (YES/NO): NO